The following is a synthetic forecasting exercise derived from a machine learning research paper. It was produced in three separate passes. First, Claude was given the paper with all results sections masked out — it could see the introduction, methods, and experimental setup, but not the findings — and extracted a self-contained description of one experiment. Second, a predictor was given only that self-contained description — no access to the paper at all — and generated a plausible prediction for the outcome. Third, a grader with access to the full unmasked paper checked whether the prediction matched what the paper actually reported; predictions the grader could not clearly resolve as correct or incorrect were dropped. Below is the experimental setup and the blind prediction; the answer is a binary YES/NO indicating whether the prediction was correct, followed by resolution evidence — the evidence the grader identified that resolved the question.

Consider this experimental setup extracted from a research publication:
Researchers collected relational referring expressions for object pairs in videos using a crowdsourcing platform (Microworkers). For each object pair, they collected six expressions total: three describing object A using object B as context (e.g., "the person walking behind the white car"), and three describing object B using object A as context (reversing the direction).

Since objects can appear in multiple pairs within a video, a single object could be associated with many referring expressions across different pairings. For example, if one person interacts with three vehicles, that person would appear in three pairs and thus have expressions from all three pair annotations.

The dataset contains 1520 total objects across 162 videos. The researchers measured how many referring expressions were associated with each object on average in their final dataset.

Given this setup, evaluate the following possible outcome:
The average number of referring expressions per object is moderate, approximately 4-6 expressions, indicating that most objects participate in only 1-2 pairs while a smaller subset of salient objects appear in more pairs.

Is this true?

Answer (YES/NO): NO